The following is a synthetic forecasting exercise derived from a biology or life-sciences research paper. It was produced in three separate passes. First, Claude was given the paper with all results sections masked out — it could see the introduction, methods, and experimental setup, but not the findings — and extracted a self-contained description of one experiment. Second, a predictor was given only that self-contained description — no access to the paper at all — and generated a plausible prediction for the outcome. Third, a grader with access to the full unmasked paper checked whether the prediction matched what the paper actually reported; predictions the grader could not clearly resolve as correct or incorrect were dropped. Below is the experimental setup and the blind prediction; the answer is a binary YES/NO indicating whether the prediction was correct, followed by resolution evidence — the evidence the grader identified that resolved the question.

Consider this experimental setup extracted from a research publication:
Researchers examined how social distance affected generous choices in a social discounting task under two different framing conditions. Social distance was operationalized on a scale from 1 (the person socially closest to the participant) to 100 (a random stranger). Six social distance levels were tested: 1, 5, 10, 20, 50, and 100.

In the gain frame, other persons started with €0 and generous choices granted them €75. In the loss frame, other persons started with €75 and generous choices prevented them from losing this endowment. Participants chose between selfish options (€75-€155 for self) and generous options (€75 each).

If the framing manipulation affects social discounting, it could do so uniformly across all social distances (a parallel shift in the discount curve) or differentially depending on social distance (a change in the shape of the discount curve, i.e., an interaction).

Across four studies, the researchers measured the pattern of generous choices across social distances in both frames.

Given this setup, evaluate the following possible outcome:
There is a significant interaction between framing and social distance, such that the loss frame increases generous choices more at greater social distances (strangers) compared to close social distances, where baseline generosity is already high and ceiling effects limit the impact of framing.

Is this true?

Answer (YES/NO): YES